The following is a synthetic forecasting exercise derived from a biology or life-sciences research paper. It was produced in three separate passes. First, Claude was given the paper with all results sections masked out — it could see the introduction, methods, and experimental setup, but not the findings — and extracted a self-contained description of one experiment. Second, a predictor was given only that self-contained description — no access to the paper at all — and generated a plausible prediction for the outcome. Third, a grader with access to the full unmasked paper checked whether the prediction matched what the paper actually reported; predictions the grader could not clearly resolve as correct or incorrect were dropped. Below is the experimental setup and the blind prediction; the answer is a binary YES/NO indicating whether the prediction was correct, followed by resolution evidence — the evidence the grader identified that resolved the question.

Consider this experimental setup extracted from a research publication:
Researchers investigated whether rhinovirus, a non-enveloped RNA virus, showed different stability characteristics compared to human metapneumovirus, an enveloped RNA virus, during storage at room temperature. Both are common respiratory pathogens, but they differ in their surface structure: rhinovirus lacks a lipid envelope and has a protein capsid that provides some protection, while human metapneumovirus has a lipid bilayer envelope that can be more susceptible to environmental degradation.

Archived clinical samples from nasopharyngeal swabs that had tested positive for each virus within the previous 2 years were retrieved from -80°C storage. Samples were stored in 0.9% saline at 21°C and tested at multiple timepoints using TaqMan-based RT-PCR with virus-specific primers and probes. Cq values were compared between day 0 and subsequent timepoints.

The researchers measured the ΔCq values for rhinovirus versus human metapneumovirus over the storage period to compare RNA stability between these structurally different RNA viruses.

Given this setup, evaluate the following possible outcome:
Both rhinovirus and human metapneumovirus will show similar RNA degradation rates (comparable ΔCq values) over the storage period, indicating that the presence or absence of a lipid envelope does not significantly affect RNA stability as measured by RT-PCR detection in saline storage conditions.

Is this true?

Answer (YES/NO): NO